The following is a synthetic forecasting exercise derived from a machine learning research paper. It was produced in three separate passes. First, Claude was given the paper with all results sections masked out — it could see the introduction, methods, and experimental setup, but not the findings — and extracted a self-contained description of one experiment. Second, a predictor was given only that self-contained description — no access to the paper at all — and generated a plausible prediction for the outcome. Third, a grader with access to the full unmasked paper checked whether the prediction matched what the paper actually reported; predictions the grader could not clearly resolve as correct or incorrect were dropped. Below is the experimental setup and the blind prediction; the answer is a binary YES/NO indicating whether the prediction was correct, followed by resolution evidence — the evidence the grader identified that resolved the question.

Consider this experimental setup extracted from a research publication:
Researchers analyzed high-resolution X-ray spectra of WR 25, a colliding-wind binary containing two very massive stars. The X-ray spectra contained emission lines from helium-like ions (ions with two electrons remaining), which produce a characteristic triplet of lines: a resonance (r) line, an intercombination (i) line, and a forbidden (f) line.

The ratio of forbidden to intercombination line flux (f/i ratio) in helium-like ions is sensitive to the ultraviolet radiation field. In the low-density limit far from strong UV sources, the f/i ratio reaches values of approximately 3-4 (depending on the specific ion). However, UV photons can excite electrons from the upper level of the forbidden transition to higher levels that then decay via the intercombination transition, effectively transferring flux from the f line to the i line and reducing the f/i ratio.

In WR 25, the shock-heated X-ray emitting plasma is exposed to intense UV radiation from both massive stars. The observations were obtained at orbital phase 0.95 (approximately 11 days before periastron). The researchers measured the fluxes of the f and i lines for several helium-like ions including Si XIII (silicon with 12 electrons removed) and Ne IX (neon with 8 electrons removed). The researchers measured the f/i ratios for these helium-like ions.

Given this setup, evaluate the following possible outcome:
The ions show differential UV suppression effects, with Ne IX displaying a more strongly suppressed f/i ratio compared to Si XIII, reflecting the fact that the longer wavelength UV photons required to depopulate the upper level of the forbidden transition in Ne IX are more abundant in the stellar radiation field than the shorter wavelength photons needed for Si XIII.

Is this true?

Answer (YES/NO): NO